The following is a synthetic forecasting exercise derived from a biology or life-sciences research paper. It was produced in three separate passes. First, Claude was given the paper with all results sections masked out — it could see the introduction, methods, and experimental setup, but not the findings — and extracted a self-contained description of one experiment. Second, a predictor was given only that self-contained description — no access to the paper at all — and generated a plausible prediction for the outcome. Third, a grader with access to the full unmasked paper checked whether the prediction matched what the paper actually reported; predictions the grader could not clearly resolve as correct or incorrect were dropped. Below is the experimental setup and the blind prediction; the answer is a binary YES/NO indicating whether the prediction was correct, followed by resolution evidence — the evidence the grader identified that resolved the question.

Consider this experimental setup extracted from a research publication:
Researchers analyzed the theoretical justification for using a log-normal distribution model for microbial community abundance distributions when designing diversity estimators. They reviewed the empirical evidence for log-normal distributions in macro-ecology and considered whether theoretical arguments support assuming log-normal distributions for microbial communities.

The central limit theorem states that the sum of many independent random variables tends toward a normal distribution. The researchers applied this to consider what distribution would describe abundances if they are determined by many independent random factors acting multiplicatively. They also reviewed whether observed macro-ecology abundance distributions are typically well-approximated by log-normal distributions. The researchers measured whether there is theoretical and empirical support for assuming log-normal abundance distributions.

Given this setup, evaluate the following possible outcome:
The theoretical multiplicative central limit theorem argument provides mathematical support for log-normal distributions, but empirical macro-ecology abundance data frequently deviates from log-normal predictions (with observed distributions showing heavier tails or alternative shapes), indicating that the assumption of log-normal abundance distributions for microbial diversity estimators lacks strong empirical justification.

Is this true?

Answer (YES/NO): NO